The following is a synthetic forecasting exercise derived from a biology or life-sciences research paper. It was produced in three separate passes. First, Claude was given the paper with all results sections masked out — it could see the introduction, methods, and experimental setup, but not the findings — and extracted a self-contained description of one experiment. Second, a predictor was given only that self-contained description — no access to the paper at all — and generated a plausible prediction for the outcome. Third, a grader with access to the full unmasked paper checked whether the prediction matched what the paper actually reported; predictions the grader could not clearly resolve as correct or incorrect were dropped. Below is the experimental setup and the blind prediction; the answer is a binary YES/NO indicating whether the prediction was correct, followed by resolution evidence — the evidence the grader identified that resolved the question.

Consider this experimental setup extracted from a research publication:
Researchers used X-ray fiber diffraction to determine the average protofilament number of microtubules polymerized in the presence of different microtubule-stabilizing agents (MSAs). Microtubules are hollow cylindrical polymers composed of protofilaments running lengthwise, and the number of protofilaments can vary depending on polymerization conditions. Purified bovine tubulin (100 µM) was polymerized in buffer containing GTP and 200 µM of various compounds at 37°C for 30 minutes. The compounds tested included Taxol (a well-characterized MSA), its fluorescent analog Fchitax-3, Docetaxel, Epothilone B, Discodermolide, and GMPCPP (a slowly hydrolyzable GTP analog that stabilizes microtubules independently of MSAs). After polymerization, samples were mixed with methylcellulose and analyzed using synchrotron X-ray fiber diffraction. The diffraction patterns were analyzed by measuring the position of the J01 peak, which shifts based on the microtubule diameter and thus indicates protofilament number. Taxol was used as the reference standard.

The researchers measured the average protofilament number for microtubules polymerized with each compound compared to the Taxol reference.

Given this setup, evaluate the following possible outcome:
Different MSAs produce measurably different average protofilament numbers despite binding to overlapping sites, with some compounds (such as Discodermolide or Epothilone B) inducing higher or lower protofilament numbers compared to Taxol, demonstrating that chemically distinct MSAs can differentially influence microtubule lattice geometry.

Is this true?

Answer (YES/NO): YES